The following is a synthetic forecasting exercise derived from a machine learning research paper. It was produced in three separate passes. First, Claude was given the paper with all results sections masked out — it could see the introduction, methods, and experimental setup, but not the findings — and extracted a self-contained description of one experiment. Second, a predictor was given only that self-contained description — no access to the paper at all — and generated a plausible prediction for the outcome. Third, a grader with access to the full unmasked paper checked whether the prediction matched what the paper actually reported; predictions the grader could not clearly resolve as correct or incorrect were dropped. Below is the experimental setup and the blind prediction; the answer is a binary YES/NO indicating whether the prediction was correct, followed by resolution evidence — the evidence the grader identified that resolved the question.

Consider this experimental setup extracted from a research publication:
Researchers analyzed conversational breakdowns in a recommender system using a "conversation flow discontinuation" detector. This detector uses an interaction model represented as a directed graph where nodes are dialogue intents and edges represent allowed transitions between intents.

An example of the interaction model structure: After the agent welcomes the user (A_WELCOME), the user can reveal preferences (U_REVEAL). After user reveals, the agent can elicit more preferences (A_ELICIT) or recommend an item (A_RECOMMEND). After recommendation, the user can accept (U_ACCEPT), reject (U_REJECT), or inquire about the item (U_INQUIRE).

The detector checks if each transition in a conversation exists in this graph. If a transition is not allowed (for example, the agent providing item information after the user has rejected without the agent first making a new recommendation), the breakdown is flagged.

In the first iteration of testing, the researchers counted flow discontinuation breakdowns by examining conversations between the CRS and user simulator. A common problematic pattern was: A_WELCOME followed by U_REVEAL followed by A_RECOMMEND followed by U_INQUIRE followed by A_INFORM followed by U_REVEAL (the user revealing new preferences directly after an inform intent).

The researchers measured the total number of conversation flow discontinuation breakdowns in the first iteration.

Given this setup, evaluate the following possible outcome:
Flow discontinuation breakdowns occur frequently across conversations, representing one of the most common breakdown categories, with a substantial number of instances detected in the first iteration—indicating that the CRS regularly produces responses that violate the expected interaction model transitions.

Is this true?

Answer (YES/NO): YES